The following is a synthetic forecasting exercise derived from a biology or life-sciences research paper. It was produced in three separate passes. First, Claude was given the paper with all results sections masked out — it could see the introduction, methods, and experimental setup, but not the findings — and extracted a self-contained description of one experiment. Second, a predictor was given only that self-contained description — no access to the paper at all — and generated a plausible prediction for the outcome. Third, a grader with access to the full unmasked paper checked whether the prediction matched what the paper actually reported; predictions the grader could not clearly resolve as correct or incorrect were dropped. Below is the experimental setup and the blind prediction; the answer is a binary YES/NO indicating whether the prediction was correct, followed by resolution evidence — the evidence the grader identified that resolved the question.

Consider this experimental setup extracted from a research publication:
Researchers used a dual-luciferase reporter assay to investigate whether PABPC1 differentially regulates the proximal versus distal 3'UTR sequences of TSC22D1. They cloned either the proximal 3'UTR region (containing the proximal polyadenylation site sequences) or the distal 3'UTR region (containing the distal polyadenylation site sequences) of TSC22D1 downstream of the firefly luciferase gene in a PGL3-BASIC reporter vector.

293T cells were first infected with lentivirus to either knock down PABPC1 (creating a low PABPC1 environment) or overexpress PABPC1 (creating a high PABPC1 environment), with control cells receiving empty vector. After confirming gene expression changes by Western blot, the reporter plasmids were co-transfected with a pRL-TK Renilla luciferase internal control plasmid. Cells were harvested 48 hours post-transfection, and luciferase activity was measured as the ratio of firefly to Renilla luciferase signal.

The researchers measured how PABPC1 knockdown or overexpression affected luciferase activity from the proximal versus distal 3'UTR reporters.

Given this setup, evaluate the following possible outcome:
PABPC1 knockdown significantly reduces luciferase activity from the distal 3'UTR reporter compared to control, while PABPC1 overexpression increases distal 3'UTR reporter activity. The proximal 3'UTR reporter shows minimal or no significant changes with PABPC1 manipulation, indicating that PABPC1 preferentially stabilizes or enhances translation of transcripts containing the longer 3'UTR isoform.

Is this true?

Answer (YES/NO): NO